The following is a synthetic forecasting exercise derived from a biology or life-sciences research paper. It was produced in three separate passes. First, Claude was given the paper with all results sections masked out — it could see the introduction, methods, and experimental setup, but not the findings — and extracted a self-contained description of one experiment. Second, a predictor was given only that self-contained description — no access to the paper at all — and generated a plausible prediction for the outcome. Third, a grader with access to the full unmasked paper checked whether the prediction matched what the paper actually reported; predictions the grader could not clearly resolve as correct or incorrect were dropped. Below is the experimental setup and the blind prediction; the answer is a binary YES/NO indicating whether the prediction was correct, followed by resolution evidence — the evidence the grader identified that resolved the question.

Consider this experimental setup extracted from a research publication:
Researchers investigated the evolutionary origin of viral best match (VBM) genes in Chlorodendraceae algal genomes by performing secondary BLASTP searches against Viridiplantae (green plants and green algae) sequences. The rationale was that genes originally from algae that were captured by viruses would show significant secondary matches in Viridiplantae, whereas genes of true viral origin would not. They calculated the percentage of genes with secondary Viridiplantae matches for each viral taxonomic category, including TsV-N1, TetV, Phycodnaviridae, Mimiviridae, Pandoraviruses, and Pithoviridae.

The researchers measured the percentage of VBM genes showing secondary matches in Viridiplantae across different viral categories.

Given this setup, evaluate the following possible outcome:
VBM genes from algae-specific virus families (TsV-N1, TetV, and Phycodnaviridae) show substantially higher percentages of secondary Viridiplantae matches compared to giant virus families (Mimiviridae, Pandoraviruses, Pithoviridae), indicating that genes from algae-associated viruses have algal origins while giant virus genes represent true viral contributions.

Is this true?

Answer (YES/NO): NO